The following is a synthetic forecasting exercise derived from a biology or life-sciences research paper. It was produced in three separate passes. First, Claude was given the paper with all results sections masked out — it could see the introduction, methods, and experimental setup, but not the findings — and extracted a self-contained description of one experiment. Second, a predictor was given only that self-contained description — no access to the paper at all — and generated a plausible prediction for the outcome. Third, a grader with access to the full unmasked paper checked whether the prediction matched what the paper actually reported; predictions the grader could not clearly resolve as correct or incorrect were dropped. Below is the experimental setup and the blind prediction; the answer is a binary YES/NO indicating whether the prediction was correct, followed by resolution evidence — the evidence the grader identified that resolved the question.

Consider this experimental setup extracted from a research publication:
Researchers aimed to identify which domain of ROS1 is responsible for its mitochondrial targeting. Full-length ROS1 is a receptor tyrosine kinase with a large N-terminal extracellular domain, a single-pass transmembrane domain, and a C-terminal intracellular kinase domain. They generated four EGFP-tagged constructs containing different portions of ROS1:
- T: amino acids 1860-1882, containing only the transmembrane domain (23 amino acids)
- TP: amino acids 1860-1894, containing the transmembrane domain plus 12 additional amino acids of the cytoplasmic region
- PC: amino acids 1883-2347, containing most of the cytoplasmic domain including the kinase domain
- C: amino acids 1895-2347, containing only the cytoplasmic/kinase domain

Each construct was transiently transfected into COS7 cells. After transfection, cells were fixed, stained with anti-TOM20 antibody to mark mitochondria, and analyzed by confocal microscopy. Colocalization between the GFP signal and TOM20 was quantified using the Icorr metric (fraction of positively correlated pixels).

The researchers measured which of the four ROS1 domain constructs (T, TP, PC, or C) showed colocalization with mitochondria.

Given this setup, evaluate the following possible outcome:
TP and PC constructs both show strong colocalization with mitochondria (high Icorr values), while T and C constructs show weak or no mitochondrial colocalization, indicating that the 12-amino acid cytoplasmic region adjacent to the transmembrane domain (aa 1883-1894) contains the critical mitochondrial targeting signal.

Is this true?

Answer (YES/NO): NO